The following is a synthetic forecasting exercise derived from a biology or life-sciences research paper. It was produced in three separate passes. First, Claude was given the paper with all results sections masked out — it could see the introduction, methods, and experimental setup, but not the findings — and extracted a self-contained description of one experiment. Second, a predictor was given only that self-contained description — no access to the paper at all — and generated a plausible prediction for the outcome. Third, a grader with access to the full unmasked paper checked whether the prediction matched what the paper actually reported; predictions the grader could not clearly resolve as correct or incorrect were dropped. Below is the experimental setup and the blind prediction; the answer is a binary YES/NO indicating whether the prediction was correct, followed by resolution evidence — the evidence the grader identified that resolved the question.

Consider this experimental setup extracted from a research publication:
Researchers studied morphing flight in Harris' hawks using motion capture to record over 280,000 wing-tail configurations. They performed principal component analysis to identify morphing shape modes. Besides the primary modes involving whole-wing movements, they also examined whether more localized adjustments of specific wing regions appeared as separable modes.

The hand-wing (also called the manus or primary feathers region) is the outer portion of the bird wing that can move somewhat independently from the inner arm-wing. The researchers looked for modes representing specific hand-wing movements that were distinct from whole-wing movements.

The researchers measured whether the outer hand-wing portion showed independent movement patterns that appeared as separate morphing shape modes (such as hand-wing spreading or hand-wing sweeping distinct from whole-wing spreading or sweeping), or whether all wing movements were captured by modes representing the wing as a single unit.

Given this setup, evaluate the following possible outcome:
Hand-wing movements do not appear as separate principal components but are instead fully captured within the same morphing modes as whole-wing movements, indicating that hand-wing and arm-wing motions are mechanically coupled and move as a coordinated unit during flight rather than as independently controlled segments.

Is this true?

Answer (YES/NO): NO